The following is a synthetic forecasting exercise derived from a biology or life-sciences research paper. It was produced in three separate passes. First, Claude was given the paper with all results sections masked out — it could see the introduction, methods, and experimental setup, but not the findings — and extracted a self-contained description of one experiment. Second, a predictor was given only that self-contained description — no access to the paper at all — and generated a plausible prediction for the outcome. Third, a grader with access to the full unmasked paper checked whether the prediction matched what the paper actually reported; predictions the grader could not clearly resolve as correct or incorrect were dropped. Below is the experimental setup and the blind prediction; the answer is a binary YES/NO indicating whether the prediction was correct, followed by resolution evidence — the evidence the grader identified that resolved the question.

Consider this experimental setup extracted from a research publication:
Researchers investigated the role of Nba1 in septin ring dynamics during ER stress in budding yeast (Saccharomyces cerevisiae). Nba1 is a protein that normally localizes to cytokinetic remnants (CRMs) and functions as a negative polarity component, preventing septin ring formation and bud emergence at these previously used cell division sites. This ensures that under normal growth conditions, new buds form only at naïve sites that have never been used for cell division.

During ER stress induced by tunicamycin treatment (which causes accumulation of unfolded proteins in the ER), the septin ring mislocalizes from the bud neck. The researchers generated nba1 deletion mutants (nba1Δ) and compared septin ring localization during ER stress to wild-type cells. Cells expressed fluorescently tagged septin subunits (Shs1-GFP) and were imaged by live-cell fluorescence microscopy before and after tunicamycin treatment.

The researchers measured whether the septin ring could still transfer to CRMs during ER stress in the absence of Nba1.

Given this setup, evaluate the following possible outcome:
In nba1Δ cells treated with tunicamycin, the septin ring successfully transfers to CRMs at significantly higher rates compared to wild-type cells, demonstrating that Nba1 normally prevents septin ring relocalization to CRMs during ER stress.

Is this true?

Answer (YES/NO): NO